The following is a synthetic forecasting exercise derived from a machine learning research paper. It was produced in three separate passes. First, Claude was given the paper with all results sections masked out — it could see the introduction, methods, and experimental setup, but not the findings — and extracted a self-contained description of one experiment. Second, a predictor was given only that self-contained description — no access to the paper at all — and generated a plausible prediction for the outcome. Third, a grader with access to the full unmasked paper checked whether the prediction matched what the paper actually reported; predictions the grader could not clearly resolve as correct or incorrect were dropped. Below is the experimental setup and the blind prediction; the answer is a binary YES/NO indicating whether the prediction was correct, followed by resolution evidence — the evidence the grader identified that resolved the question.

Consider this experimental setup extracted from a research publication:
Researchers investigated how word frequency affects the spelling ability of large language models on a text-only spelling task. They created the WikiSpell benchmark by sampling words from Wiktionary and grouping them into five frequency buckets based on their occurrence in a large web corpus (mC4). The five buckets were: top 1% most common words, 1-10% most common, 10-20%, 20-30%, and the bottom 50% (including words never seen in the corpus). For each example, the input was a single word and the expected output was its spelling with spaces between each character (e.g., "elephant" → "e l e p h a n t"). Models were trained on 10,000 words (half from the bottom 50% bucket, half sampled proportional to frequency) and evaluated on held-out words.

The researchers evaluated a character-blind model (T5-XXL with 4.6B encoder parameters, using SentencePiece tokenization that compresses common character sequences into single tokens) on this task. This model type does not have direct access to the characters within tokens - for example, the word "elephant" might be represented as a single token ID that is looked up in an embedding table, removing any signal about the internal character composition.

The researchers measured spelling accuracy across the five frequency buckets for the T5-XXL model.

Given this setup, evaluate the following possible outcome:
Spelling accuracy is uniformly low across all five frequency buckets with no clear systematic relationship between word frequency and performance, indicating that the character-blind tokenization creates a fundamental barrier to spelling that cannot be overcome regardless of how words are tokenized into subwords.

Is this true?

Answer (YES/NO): NO